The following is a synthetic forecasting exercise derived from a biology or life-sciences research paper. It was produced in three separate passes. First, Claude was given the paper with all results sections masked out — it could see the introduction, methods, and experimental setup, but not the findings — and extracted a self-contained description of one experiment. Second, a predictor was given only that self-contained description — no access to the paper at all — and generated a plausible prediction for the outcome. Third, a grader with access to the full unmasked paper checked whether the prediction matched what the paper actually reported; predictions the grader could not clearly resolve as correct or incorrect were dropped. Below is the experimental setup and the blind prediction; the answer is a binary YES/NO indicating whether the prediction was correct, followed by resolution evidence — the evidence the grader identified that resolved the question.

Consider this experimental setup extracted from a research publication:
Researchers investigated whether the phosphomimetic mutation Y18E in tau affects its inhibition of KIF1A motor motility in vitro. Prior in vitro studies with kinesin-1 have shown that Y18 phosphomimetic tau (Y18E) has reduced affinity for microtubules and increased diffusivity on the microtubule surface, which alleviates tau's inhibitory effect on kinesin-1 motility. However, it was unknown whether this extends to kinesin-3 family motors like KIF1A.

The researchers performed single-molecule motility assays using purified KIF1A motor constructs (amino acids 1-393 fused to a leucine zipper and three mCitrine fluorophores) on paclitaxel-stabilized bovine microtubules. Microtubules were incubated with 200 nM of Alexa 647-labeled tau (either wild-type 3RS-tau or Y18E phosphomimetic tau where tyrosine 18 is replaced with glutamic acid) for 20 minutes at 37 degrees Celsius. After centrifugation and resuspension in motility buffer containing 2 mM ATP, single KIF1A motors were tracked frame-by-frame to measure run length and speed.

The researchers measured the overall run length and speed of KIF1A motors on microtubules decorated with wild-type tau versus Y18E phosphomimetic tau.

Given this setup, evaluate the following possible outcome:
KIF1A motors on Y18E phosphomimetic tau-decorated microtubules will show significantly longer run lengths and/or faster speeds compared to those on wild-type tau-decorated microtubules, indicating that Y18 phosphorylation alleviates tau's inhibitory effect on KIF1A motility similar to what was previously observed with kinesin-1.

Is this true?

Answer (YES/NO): NO